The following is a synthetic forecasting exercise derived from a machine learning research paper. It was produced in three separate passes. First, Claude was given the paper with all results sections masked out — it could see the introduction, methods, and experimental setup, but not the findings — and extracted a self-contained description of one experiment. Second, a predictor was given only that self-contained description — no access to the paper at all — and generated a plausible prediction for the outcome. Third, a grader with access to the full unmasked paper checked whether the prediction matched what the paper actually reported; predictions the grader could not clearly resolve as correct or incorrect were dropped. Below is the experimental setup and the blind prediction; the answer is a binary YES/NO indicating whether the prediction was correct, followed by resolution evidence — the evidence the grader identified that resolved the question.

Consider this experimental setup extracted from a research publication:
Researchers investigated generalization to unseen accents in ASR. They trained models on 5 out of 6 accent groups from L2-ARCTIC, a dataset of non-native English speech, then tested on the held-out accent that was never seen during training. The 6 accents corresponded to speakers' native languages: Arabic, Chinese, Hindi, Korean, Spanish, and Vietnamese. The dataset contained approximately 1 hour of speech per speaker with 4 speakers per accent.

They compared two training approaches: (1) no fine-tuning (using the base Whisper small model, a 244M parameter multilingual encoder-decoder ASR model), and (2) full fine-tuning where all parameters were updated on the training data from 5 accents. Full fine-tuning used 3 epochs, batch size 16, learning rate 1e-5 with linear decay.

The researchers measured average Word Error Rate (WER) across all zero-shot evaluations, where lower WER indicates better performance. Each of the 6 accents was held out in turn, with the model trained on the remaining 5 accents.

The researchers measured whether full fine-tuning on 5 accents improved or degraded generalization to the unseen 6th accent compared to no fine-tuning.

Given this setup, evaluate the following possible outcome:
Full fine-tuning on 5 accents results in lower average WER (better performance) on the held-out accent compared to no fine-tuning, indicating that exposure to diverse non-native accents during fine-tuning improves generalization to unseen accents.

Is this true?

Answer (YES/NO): NO